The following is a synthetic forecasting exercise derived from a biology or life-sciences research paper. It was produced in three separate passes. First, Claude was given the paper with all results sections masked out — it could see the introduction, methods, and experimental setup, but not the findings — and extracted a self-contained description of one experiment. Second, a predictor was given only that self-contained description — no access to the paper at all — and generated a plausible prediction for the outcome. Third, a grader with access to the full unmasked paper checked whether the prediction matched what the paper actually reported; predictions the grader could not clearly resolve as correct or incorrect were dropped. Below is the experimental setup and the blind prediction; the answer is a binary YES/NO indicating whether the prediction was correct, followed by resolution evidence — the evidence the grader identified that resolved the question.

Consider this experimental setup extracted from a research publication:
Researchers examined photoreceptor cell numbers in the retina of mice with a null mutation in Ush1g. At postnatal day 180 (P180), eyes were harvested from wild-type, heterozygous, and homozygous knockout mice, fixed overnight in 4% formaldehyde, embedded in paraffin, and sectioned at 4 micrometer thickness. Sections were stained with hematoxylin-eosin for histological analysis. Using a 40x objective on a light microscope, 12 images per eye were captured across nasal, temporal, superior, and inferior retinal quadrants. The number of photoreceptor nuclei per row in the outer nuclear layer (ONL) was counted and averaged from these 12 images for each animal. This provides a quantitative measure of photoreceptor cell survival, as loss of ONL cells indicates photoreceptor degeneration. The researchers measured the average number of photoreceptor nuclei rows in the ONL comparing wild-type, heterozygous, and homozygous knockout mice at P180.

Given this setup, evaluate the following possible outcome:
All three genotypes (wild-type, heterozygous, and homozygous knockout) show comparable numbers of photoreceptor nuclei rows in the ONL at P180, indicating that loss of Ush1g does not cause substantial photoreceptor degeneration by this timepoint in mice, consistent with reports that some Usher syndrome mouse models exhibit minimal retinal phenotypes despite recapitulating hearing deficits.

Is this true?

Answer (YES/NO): YES